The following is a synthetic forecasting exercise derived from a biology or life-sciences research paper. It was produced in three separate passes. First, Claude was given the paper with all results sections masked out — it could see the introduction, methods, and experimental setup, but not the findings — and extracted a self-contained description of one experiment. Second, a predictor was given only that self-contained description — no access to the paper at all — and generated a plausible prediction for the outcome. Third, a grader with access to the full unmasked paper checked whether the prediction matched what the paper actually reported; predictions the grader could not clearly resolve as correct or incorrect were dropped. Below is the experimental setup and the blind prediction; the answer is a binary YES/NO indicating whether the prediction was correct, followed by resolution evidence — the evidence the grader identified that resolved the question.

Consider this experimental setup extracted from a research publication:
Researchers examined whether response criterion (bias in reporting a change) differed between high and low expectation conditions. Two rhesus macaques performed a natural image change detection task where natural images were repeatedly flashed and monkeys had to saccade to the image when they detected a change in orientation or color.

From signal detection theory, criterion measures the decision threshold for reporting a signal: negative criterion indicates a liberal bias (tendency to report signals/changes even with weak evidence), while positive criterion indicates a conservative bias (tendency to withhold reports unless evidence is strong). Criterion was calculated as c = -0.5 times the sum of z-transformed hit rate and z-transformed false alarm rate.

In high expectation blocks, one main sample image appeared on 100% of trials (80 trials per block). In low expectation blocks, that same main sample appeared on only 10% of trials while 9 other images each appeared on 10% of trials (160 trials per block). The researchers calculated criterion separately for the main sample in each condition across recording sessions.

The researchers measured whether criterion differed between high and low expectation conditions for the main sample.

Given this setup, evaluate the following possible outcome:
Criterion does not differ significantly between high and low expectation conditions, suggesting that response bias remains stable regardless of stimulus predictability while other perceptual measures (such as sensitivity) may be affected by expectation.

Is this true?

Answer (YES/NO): NO